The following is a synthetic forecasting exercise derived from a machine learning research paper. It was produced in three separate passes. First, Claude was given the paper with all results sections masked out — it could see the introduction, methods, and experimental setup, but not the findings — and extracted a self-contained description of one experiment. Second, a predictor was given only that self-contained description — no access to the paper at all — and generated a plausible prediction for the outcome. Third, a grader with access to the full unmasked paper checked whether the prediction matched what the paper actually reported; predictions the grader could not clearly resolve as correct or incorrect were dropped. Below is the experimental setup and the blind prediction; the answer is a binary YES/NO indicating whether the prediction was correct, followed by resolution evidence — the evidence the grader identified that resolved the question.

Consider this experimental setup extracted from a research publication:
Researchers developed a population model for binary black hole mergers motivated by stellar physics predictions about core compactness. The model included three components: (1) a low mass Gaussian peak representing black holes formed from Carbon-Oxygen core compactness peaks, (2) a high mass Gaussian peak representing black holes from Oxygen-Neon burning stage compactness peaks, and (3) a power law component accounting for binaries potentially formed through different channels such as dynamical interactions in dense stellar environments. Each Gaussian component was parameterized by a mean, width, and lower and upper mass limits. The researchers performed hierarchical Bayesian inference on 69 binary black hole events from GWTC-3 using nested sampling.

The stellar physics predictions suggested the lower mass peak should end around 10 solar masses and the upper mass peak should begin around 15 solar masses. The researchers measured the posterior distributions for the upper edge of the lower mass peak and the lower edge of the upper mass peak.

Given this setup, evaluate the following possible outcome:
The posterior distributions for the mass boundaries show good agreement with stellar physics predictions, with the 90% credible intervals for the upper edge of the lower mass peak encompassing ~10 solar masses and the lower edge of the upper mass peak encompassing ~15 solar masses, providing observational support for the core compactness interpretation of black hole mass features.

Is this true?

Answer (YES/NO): NO